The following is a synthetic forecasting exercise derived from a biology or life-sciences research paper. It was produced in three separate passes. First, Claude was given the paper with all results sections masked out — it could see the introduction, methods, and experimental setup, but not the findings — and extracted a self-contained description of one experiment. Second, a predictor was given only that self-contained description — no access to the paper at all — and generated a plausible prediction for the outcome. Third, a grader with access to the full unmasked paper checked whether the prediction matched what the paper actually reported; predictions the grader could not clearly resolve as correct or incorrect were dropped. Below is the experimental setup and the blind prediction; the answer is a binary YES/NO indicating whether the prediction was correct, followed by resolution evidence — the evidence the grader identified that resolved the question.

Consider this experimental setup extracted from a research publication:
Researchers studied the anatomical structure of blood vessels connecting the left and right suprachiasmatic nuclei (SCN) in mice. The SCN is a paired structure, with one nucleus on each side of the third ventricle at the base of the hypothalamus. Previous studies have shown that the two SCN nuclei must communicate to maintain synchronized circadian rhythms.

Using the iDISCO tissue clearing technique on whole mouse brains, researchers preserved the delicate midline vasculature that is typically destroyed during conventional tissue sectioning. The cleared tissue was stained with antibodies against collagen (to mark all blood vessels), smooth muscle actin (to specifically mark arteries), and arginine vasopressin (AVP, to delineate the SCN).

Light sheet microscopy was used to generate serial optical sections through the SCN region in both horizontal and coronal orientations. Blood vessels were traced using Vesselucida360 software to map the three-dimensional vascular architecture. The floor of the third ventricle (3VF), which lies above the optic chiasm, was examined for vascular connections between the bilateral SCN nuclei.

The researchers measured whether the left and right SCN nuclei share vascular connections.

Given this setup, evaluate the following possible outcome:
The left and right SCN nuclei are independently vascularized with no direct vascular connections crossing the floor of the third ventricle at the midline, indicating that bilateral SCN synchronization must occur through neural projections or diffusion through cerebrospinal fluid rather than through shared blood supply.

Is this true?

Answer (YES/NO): NO